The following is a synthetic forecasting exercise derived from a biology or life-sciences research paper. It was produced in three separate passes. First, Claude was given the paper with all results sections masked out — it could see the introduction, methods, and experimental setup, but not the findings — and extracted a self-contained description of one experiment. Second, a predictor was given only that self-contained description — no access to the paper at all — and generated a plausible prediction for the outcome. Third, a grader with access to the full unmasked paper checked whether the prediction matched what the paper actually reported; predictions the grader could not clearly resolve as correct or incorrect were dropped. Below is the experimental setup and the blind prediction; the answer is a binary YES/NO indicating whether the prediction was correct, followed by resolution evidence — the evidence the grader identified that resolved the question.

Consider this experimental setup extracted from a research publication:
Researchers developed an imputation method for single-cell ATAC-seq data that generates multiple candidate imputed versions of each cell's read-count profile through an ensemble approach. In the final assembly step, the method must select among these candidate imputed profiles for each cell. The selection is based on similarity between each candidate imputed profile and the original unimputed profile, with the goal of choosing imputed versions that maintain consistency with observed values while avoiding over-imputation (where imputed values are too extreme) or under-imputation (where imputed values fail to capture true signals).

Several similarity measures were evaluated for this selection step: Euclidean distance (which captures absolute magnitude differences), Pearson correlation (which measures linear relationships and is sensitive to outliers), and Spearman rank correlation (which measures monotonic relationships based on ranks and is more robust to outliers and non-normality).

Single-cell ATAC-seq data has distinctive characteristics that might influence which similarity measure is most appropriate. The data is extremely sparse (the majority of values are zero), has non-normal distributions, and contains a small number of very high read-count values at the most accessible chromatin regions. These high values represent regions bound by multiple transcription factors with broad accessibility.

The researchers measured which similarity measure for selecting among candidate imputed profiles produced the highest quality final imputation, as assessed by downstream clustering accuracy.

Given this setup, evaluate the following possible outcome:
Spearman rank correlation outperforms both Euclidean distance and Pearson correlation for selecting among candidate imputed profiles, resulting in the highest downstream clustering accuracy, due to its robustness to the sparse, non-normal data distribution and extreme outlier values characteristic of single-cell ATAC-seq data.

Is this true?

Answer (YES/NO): YES